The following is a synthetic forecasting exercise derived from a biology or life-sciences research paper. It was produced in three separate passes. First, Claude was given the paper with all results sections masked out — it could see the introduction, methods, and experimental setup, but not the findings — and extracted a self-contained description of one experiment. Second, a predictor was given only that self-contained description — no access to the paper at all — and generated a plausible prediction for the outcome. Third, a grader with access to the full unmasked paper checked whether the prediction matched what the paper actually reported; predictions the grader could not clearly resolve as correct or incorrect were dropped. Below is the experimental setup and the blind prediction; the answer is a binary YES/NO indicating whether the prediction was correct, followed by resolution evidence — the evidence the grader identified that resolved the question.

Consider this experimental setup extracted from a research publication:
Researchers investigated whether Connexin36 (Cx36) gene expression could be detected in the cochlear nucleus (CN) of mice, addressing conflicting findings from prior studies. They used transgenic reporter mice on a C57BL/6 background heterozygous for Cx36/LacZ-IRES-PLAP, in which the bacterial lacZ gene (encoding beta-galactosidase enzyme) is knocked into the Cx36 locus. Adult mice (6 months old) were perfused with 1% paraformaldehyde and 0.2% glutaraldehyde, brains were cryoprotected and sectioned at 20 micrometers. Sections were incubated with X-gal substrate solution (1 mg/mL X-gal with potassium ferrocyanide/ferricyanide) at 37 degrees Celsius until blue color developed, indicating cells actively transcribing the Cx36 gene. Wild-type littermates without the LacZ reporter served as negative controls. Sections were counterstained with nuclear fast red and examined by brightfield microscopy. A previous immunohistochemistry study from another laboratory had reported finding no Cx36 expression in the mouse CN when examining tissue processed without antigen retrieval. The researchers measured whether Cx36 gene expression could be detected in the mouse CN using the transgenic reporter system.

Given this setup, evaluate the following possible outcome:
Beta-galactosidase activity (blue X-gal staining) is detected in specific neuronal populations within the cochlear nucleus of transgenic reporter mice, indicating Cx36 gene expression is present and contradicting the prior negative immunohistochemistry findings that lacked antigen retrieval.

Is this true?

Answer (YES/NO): YES